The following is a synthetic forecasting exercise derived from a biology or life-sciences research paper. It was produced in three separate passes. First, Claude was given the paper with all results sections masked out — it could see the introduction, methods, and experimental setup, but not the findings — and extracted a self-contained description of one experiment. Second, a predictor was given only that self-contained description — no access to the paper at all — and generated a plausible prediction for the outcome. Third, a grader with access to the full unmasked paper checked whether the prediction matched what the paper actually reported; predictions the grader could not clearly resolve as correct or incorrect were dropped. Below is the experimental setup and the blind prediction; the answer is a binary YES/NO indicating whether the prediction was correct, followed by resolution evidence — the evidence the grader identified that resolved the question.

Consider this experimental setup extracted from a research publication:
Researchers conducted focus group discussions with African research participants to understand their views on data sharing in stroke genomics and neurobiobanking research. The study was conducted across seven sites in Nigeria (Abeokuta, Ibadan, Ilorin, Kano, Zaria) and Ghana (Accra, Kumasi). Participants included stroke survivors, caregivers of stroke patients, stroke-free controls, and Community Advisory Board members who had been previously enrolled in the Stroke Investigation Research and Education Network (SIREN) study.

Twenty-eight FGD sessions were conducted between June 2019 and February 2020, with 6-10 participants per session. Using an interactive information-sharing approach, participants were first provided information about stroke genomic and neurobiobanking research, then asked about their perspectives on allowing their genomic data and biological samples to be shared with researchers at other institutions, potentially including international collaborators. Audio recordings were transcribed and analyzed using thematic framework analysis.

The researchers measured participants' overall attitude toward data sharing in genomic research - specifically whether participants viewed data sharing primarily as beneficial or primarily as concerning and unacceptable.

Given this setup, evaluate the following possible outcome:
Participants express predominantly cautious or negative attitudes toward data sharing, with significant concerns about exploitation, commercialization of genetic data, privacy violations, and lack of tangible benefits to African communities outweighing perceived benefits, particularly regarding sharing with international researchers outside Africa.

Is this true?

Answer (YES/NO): NO